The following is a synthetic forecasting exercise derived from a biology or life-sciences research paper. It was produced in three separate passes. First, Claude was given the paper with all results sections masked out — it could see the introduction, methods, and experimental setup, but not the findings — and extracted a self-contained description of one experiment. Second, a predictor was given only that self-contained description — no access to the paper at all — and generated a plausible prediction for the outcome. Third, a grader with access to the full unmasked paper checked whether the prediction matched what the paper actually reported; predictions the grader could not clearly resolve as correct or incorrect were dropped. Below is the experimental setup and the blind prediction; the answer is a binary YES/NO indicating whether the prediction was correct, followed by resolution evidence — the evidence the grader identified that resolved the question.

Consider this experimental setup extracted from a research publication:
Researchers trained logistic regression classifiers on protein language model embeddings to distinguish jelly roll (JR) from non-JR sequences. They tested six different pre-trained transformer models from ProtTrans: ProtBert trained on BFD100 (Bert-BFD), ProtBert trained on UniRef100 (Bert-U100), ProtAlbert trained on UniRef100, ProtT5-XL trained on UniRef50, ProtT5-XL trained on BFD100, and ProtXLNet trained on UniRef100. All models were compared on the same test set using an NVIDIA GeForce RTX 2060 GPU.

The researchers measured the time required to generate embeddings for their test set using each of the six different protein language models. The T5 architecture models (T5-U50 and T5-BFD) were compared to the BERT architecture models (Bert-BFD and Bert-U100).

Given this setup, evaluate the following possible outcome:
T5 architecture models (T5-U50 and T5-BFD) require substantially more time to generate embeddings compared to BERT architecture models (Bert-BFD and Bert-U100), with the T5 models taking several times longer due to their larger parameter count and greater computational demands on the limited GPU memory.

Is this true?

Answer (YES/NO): YES